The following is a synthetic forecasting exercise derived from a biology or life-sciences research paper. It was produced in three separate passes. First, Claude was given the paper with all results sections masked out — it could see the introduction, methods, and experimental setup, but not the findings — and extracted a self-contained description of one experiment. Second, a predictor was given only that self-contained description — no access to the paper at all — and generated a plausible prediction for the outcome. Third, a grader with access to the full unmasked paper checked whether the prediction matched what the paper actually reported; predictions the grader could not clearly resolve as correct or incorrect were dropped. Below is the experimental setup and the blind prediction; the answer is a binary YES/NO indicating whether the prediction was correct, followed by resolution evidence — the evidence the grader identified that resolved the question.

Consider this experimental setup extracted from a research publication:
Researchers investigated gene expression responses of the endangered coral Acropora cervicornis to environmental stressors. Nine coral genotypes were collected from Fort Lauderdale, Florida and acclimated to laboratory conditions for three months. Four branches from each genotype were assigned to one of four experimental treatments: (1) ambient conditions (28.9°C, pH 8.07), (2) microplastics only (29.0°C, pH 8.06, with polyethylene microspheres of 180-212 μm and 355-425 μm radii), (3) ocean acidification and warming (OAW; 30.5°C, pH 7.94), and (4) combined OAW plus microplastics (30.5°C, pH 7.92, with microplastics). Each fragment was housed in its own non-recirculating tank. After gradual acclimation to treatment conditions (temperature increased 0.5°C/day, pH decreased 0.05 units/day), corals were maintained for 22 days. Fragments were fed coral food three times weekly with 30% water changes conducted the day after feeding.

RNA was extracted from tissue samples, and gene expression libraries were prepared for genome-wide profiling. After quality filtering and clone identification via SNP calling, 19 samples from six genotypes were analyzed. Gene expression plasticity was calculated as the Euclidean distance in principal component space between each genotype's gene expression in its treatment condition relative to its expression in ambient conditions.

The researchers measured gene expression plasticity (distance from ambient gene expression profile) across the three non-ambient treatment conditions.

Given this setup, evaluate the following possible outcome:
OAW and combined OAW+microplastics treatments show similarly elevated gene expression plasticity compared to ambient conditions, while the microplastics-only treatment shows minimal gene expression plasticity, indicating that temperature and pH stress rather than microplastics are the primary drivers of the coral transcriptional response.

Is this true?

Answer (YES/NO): NO